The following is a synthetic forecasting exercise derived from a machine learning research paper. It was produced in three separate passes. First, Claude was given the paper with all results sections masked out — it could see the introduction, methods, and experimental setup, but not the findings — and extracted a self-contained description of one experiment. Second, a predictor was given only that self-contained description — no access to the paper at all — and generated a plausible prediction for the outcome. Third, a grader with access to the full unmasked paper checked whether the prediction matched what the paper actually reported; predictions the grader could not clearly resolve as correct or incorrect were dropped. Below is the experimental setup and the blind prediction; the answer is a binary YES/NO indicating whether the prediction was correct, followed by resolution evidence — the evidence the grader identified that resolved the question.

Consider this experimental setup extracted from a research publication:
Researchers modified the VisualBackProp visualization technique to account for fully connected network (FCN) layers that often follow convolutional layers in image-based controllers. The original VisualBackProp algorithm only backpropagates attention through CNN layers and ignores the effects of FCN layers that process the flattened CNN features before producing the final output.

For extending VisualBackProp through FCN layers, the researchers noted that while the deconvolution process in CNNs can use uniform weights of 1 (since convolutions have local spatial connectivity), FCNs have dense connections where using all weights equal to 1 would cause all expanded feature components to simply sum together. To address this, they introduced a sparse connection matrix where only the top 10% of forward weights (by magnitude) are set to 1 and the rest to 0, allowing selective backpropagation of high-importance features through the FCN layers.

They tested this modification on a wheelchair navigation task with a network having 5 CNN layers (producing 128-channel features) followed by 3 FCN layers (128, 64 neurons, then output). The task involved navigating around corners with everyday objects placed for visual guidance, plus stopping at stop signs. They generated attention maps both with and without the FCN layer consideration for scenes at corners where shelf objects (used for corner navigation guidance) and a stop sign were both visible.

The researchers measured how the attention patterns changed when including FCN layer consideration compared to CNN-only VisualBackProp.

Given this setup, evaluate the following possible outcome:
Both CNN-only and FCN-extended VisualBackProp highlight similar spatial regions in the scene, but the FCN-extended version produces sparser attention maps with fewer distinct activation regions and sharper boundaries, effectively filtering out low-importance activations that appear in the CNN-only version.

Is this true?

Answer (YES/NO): NO